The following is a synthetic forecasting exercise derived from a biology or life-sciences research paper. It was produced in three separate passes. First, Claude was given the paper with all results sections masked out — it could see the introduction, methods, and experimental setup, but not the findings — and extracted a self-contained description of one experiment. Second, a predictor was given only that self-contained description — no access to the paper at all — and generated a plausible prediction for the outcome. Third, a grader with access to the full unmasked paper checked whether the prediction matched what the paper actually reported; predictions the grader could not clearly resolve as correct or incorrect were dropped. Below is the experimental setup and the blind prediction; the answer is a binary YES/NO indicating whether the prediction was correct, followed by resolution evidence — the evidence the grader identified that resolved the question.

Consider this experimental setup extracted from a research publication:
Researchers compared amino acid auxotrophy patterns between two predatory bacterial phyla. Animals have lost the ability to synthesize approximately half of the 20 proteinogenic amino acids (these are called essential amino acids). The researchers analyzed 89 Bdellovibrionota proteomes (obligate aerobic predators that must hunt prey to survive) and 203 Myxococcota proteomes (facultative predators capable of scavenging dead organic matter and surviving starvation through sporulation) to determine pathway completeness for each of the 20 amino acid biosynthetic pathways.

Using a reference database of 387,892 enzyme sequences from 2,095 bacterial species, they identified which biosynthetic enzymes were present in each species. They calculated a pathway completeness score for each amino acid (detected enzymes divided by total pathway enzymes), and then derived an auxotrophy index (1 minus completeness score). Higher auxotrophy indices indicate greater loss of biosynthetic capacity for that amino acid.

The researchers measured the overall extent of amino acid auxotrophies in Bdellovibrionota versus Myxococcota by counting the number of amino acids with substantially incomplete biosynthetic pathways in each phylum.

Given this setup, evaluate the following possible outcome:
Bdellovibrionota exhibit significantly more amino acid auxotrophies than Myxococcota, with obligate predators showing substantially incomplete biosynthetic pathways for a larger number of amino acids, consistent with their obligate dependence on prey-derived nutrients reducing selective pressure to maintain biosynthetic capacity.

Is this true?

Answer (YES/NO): YES